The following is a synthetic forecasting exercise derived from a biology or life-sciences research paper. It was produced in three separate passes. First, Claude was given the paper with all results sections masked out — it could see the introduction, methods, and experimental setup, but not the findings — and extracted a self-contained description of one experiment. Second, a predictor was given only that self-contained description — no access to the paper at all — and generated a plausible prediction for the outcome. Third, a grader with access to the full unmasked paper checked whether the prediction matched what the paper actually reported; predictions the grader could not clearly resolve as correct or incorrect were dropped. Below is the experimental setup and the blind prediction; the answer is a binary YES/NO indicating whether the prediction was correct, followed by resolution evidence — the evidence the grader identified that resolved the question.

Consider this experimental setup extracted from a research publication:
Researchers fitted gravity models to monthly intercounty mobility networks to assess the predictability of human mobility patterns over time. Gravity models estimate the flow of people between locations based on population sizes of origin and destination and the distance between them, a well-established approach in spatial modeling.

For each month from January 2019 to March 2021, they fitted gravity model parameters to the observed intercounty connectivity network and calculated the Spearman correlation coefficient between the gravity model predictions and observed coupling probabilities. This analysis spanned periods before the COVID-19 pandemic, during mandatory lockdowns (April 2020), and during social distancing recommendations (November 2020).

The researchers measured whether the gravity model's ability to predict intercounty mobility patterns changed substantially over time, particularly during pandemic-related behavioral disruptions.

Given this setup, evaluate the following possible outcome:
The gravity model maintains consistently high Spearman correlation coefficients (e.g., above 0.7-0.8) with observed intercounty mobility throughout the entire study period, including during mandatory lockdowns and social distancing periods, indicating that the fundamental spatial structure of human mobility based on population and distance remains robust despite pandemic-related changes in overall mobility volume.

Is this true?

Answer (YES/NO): NO